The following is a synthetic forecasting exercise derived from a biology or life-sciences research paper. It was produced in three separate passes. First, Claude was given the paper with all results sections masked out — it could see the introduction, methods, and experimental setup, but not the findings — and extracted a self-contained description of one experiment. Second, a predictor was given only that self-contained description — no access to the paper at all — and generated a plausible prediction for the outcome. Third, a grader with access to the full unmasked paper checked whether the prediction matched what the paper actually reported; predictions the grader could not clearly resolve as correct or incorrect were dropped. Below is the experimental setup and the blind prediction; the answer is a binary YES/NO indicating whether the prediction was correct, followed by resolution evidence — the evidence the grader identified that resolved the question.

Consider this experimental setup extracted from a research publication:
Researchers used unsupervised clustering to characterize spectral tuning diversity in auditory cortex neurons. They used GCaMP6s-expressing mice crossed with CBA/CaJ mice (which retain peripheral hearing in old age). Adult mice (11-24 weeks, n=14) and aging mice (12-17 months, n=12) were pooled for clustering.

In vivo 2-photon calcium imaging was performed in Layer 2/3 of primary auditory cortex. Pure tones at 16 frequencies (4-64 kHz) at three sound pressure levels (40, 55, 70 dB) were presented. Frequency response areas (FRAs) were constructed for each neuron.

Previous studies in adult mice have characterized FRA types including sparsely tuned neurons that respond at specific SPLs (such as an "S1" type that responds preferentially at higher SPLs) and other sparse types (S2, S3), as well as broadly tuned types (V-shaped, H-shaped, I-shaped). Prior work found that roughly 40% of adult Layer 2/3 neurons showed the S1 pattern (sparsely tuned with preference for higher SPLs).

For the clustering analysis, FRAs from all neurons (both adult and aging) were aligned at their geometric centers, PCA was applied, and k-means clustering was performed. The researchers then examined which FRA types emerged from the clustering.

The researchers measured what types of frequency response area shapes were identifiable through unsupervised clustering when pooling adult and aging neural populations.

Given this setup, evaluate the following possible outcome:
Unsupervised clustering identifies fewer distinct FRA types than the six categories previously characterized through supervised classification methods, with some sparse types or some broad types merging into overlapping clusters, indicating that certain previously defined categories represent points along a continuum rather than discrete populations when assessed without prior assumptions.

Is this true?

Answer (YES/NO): YES